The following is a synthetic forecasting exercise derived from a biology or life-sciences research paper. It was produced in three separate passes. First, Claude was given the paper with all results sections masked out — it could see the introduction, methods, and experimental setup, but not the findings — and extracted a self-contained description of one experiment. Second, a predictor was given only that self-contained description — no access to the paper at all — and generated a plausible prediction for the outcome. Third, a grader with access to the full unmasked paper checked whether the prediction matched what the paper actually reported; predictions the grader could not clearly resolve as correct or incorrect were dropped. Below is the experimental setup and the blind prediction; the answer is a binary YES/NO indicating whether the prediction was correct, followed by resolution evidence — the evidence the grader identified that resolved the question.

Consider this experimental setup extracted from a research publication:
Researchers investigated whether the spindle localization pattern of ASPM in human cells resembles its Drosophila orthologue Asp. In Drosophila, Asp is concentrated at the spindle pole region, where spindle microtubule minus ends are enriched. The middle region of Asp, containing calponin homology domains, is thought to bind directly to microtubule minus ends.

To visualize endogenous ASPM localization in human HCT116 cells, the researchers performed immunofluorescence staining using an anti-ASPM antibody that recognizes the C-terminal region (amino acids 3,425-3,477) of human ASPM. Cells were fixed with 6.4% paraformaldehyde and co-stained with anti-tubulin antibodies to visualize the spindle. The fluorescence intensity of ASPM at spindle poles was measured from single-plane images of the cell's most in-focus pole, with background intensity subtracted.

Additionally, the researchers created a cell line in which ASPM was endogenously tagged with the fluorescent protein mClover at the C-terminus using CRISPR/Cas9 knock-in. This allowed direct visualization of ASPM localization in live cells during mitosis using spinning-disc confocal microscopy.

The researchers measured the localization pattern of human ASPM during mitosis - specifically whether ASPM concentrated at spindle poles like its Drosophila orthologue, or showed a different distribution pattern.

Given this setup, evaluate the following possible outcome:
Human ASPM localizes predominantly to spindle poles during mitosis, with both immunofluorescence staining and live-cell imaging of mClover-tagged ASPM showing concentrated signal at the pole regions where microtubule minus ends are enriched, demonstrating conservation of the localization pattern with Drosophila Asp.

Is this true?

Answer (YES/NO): YES